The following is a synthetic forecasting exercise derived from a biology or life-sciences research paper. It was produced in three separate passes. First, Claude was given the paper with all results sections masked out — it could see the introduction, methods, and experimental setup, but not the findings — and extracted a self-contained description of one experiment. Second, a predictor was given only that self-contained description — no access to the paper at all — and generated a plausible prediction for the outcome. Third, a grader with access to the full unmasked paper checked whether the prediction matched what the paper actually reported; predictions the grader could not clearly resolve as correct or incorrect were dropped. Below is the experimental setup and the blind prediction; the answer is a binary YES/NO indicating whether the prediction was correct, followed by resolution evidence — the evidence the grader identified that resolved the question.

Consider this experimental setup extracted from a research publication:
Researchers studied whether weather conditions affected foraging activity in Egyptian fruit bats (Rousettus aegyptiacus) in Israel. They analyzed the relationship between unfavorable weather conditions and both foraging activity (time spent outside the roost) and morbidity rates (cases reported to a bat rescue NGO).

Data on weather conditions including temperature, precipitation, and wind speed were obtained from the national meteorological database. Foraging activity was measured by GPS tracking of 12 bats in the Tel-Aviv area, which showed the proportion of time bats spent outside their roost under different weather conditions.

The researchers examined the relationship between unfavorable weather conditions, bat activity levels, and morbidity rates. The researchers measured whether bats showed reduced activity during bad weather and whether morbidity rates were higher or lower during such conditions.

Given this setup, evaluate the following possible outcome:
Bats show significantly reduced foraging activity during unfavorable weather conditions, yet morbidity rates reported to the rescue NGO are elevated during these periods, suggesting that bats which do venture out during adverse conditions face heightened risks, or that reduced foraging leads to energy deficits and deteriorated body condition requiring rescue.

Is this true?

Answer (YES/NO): YES